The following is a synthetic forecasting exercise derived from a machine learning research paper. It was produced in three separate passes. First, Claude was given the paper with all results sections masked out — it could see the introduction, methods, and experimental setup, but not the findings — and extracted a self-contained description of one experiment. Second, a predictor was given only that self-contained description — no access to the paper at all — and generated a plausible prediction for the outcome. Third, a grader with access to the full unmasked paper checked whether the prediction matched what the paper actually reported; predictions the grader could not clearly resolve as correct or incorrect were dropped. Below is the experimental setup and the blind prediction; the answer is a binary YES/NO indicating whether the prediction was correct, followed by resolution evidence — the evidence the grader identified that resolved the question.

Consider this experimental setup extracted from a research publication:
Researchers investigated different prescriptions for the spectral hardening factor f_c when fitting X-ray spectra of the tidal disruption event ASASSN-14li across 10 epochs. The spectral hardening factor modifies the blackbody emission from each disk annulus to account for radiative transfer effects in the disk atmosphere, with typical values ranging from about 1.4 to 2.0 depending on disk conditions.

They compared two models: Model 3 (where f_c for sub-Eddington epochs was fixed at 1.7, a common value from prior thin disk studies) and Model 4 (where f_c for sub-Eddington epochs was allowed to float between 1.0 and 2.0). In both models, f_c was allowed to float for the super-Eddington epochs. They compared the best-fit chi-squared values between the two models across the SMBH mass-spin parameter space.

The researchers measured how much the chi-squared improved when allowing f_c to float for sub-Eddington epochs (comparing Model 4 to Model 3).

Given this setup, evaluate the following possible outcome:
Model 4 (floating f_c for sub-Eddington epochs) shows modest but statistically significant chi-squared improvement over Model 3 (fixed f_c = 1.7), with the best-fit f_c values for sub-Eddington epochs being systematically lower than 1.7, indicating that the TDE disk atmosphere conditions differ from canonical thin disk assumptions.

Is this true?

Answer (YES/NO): NO